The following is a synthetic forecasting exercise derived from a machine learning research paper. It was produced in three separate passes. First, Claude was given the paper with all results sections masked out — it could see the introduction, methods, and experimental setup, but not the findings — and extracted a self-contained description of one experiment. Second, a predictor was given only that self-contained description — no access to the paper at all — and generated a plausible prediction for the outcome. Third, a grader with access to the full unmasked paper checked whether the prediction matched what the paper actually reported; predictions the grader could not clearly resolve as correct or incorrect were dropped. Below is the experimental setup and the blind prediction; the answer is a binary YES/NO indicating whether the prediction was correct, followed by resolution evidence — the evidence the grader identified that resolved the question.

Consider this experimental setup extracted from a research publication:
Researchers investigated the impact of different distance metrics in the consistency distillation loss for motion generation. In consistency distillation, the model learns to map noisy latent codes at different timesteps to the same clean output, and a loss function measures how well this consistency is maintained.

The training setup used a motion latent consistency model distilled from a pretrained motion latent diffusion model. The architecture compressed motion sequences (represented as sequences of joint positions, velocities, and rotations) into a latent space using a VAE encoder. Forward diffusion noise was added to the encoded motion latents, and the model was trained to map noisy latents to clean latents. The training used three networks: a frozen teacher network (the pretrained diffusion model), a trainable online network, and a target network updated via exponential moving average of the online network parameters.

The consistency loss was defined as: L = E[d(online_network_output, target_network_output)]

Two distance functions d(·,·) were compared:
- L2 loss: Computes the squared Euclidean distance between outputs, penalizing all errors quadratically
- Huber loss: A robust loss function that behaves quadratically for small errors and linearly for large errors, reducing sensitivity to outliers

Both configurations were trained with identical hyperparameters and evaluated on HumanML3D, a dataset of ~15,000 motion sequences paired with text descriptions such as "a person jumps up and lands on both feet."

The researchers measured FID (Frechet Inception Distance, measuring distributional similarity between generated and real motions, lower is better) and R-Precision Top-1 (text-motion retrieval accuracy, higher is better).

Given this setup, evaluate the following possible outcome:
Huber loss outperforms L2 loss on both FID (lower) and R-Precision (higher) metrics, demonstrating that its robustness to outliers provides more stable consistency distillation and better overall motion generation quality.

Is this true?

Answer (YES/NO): YES